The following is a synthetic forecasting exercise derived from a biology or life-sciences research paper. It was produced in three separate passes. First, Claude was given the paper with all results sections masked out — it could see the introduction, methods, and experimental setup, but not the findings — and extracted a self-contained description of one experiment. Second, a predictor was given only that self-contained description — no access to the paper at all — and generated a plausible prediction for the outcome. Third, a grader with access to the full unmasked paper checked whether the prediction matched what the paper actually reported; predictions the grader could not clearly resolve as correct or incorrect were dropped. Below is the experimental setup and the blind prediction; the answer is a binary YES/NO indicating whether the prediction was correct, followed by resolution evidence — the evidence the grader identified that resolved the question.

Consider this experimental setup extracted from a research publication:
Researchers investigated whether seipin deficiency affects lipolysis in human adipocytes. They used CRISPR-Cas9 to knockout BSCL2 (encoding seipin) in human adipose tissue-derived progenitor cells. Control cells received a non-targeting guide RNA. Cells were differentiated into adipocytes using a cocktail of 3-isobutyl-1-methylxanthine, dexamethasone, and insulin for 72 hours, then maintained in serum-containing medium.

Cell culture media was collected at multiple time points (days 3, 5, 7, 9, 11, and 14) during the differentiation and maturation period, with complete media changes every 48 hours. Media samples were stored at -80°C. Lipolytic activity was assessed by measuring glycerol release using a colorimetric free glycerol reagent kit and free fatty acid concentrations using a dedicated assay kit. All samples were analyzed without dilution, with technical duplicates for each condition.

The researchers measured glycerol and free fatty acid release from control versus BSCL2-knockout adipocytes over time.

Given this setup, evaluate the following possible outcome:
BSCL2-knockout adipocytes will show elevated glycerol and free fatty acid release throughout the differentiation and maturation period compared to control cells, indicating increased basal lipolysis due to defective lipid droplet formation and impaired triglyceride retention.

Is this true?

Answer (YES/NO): NO